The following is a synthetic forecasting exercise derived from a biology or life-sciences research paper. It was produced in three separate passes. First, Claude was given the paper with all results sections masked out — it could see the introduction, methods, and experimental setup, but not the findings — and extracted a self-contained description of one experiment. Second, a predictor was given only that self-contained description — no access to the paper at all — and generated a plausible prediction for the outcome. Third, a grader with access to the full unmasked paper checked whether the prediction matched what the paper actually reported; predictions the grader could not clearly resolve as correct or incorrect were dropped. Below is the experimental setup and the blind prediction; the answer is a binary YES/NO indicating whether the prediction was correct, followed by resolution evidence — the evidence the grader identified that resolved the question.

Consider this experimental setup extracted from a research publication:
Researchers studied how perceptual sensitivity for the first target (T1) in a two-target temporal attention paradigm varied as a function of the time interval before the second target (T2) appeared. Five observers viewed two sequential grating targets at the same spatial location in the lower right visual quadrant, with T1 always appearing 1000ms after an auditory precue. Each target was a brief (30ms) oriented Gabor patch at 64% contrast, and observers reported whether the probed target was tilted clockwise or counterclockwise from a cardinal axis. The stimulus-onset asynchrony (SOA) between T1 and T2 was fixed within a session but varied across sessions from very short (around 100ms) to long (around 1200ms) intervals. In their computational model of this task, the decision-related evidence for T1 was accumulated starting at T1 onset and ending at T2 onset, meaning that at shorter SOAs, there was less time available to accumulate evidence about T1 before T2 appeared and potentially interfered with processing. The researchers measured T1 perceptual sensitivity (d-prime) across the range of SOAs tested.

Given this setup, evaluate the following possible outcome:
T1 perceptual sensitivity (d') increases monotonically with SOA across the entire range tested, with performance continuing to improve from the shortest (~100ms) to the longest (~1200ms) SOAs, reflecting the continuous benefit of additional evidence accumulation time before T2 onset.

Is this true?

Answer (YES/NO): NO